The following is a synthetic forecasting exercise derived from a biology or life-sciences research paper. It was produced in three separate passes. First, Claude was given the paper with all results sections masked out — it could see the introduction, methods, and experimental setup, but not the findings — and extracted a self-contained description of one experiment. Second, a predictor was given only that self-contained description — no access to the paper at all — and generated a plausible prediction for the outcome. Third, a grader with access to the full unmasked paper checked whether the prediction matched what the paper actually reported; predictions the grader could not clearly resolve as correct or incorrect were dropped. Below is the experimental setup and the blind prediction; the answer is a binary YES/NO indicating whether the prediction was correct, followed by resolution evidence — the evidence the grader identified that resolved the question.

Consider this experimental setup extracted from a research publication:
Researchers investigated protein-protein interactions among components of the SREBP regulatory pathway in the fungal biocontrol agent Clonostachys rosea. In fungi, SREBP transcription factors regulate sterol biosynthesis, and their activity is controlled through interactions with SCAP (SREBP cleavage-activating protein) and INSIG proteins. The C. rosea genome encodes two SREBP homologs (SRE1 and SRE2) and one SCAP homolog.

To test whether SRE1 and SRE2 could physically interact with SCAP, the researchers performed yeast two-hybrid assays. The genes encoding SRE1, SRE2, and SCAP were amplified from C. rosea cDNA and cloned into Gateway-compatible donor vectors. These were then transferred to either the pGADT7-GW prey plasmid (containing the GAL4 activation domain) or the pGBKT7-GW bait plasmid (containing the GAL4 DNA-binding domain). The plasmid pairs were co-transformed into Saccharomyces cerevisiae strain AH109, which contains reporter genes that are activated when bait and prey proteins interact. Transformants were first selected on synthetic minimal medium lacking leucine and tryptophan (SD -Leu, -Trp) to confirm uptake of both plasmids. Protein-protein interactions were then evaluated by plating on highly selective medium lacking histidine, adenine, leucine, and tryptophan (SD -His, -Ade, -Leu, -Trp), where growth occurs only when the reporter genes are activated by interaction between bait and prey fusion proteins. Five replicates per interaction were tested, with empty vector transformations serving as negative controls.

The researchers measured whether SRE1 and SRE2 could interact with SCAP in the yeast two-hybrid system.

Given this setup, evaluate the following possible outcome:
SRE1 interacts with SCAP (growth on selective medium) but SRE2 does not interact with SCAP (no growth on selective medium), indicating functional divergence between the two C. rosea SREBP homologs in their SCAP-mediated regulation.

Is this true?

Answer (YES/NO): YES